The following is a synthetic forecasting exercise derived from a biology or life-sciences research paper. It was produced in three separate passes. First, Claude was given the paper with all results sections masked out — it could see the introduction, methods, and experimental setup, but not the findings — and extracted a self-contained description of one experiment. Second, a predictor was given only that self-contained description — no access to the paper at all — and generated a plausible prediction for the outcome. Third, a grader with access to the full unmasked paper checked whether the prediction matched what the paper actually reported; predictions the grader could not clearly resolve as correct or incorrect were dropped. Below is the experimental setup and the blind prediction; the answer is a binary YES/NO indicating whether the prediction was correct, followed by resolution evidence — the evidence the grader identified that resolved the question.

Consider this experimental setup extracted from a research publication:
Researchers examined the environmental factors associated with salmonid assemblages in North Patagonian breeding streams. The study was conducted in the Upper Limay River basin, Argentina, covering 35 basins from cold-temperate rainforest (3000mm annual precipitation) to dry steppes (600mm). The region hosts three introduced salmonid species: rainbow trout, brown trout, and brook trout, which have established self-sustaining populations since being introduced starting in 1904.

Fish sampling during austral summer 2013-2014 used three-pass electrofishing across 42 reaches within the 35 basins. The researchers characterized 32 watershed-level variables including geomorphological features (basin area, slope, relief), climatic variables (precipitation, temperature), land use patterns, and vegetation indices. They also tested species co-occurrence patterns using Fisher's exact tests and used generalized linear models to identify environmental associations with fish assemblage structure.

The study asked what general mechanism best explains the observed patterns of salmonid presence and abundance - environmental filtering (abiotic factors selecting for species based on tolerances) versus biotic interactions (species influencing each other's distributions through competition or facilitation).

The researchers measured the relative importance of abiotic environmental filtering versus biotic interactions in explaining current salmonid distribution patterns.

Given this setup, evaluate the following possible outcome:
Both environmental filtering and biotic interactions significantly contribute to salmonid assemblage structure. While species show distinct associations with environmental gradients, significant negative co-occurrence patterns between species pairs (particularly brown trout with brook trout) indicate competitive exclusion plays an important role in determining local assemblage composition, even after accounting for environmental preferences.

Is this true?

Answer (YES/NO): NO